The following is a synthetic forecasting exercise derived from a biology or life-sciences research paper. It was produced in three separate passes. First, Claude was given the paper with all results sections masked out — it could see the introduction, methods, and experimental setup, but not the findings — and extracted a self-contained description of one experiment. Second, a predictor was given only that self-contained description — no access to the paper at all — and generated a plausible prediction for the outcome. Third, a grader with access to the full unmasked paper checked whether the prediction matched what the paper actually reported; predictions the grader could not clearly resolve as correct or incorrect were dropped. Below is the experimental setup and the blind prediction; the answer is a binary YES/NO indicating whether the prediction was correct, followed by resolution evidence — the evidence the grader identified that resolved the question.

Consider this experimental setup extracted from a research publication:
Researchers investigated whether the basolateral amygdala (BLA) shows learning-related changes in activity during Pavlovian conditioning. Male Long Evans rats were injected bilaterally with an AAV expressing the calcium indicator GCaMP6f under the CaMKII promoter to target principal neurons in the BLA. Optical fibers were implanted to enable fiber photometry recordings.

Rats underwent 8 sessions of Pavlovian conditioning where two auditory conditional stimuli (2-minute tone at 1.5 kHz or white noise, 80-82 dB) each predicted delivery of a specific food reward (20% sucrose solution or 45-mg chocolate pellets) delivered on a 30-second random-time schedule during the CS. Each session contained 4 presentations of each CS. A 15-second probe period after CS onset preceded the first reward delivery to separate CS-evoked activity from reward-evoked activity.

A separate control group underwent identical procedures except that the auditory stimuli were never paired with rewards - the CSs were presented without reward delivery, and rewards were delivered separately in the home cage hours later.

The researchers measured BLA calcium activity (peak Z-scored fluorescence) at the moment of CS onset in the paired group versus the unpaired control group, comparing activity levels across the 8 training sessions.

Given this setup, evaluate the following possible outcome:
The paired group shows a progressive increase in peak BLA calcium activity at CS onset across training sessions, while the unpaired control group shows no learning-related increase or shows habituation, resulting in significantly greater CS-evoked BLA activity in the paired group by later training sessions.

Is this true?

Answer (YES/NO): NO